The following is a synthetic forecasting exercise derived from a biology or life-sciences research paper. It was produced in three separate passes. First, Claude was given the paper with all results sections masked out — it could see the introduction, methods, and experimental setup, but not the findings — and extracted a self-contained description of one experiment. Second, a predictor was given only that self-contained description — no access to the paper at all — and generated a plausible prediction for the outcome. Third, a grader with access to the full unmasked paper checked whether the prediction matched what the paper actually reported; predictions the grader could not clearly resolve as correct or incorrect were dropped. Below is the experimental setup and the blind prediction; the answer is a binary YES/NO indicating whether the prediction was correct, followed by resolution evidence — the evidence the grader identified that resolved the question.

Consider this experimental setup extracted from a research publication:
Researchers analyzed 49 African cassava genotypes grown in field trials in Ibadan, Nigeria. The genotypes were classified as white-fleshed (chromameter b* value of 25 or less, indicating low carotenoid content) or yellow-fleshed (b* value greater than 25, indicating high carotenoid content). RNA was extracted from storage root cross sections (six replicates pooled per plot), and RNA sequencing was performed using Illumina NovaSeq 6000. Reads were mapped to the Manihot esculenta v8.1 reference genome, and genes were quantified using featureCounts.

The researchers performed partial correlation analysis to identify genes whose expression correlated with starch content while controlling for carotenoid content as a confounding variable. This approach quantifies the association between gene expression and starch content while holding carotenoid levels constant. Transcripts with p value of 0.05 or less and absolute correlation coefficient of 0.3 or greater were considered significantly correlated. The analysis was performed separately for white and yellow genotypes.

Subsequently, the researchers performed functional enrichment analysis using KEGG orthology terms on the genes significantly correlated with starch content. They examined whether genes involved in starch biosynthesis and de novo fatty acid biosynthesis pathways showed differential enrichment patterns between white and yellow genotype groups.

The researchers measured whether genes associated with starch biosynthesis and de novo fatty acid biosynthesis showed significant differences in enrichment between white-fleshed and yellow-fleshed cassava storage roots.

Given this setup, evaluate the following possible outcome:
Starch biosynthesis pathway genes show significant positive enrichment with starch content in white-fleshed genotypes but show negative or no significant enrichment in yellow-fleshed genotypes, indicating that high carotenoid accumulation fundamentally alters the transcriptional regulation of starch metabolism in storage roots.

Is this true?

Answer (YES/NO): NO